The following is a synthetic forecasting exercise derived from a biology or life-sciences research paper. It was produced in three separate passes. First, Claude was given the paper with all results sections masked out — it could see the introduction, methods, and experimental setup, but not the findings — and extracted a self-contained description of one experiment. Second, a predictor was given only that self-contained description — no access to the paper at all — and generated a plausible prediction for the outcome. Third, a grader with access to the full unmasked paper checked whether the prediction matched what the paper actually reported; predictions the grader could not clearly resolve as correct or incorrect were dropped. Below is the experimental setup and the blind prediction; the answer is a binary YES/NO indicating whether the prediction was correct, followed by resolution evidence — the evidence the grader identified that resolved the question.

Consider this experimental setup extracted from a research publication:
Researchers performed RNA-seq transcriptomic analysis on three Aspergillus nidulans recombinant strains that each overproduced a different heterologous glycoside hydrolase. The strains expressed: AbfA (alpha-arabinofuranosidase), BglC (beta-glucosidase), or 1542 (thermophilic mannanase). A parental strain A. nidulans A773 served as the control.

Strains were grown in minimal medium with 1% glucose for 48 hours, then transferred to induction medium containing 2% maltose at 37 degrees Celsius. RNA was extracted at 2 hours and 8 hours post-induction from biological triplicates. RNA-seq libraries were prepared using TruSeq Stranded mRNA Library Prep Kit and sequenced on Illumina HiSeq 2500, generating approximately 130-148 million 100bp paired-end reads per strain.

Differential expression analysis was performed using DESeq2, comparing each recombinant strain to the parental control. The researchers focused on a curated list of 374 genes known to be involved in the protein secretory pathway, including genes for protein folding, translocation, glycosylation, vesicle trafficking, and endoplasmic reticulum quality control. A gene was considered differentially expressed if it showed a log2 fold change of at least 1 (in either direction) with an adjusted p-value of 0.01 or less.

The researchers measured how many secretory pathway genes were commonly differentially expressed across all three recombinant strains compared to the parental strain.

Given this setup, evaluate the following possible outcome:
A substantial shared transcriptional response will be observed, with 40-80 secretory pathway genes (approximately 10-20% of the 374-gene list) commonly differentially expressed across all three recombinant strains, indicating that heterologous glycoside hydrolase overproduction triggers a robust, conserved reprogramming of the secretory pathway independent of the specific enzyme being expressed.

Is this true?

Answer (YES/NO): NO